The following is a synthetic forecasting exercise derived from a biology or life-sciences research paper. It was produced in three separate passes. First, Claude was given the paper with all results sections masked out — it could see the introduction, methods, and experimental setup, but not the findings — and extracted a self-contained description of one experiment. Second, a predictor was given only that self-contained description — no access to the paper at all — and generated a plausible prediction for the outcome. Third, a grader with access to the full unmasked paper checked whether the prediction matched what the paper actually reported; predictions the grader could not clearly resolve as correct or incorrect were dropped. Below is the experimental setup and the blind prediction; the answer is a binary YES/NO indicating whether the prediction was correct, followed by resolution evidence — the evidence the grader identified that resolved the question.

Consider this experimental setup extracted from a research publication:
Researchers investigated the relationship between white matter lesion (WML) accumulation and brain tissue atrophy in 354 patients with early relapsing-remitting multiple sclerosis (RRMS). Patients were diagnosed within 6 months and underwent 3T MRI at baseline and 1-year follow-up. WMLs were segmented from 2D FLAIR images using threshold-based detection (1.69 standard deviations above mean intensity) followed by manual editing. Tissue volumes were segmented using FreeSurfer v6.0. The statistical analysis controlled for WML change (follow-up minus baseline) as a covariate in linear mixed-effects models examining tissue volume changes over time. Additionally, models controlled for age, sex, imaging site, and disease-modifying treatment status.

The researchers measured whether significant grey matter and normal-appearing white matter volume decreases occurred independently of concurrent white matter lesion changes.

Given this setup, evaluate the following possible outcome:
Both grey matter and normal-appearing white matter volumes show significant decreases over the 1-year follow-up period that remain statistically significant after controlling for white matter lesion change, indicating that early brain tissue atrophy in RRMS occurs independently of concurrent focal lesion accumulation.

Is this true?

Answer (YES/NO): YES